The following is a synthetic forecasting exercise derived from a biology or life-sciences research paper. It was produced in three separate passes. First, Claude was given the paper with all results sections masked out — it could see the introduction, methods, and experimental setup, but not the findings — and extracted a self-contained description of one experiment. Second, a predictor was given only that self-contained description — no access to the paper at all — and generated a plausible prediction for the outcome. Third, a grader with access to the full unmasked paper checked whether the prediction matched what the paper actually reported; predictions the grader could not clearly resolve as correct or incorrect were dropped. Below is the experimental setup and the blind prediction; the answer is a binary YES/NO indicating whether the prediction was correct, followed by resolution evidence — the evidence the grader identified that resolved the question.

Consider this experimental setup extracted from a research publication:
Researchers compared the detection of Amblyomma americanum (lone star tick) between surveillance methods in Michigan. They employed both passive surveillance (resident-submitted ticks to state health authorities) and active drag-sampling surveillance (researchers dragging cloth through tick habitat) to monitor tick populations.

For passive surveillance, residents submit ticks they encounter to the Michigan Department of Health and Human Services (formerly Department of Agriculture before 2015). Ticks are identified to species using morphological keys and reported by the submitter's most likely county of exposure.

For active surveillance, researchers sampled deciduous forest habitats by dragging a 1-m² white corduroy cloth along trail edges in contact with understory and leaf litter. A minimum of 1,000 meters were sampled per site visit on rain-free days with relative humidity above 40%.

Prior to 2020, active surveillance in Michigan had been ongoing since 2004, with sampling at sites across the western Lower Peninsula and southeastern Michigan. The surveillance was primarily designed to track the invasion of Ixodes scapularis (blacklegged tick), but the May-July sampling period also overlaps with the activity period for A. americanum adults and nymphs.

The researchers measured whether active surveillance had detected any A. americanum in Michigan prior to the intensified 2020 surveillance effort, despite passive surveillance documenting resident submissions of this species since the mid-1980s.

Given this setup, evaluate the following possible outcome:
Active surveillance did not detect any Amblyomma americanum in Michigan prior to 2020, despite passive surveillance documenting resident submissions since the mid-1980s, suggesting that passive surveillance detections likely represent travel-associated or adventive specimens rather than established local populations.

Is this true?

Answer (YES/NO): NO